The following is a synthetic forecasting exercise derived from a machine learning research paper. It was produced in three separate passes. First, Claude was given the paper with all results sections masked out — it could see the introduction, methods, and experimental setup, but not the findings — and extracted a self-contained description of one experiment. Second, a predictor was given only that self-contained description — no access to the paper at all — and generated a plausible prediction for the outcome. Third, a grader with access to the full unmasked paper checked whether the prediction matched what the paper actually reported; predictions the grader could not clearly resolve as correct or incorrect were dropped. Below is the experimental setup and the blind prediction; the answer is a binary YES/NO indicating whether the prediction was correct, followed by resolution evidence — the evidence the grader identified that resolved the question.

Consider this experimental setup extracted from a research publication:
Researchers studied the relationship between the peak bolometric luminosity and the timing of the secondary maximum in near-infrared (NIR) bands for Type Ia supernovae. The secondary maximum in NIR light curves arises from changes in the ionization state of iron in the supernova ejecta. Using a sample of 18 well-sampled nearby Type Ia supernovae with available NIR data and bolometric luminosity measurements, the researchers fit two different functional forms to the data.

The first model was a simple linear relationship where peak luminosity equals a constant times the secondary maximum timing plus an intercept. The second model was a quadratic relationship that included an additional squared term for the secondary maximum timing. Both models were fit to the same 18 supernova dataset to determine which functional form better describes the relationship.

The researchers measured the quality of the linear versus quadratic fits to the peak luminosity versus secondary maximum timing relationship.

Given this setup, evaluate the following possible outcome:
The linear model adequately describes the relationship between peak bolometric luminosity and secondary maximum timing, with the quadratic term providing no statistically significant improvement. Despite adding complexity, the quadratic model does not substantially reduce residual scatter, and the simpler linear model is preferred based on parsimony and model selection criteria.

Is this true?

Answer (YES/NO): YES